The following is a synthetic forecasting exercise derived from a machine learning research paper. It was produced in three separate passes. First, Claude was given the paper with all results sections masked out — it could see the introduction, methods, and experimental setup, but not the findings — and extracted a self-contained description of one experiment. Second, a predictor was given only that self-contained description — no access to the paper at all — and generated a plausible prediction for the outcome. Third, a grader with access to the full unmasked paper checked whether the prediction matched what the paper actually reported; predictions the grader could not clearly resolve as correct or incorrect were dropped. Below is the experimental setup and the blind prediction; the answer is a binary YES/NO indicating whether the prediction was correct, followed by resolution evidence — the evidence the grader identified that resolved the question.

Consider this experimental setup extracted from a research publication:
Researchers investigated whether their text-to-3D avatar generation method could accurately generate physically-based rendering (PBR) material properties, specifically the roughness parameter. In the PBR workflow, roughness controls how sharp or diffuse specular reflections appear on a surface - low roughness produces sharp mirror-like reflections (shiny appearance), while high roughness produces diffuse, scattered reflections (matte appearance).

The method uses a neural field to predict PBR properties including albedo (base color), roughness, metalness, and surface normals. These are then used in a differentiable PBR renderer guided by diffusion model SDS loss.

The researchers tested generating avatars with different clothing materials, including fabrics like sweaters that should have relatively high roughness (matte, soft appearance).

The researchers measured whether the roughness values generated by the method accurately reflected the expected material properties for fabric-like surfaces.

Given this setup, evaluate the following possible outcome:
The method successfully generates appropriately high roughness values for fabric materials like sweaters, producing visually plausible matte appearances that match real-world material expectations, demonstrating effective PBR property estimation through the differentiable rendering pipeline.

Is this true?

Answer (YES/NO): NO